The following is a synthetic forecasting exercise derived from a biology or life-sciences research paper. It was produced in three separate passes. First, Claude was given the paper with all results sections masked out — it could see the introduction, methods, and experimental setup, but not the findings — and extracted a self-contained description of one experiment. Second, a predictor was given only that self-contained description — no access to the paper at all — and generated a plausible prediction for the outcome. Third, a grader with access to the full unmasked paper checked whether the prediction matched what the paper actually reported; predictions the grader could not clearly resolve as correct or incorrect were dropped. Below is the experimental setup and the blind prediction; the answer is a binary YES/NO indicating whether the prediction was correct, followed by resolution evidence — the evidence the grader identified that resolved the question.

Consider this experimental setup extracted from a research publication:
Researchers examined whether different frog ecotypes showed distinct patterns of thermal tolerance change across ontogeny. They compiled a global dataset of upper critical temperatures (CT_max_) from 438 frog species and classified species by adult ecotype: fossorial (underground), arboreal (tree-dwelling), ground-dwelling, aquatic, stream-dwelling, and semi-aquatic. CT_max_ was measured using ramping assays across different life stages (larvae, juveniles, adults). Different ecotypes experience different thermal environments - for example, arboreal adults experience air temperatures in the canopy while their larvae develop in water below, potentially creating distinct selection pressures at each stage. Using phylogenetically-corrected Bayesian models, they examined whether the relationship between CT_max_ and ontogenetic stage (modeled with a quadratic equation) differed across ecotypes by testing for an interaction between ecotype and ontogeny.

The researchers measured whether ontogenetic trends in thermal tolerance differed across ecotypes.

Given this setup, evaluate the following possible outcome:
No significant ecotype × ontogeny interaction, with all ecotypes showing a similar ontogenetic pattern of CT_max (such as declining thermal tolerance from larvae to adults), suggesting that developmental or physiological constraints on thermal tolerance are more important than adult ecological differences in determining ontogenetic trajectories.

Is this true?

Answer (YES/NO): YES